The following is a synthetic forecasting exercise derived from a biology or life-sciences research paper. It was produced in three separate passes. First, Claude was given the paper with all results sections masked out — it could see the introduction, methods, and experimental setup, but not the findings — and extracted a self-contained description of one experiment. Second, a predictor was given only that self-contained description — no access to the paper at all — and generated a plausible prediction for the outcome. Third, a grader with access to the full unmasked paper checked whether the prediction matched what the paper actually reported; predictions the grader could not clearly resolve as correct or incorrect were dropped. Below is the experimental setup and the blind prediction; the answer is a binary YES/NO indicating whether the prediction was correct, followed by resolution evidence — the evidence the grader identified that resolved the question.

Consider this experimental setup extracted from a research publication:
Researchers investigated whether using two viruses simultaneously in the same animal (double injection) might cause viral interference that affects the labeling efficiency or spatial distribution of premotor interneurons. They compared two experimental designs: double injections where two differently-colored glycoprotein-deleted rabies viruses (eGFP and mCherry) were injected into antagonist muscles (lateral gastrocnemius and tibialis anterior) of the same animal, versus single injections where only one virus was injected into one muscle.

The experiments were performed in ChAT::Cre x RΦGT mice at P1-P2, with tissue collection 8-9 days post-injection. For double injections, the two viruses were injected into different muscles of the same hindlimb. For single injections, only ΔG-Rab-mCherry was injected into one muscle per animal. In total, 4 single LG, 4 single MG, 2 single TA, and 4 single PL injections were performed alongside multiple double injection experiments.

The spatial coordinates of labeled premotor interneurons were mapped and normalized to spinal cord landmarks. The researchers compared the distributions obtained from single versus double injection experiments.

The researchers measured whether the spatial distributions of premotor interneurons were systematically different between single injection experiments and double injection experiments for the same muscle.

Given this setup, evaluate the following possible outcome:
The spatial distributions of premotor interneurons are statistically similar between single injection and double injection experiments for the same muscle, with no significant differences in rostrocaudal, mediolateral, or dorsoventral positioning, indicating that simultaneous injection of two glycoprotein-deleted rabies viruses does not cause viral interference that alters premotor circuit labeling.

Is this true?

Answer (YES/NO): YES